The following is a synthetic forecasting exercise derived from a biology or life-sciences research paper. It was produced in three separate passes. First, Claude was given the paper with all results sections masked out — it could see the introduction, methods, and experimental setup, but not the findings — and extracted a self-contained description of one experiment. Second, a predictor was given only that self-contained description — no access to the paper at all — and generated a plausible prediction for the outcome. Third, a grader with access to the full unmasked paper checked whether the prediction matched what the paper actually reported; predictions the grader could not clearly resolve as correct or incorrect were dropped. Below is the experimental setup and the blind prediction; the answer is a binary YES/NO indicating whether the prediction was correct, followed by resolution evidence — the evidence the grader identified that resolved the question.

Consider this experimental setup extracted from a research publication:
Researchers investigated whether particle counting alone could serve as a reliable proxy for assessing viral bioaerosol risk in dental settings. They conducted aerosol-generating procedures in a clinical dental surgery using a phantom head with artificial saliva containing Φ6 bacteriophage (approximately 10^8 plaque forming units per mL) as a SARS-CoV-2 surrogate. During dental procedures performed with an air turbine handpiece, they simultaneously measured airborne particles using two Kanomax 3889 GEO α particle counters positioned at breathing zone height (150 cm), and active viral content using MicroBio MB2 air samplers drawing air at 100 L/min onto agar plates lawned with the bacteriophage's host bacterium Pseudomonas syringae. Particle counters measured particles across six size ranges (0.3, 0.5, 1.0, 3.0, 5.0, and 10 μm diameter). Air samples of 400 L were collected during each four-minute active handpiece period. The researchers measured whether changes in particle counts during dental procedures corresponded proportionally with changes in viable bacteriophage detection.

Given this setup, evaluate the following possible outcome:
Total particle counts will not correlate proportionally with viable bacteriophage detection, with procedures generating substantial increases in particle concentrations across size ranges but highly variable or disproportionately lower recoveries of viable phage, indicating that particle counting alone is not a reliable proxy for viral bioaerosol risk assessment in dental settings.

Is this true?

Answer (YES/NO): YES